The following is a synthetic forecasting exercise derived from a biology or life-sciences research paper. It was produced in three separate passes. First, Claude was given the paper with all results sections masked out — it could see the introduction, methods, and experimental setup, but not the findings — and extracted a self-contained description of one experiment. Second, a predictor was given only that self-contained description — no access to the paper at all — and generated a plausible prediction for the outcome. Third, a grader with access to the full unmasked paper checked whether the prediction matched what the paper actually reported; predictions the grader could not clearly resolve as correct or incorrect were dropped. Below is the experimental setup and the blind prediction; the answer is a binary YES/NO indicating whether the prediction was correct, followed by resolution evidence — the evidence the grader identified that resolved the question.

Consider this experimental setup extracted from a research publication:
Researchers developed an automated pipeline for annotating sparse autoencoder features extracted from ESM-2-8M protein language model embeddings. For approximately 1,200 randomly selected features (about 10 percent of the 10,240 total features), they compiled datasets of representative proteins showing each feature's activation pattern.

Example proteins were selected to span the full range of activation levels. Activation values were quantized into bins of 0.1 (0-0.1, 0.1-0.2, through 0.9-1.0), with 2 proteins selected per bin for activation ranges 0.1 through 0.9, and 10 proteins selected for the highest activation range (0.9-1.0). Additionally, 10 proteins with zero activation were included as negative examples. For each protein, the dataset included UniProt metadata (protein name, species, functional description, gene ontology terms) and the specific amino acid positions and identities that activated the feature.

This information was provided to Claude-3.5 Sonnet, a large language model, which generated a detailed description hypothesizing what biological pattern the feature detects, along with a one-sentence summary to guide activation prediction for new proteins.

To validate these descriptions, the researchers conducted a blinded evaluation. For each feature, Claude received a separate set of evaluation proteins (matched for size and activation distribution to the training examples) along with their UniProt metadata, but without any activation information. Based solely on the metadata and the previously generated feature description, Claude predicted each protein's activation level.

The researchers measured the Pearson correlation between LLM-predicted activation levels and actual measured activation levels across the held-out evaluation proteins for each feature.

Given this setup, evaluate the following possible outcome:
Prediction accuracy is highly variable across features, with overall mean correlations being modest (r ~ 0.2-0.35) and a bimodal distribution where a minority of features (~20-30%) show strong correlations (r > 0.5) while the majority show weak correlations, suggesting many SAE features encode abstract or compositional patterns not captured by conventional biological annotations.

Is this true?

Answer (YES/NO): NO